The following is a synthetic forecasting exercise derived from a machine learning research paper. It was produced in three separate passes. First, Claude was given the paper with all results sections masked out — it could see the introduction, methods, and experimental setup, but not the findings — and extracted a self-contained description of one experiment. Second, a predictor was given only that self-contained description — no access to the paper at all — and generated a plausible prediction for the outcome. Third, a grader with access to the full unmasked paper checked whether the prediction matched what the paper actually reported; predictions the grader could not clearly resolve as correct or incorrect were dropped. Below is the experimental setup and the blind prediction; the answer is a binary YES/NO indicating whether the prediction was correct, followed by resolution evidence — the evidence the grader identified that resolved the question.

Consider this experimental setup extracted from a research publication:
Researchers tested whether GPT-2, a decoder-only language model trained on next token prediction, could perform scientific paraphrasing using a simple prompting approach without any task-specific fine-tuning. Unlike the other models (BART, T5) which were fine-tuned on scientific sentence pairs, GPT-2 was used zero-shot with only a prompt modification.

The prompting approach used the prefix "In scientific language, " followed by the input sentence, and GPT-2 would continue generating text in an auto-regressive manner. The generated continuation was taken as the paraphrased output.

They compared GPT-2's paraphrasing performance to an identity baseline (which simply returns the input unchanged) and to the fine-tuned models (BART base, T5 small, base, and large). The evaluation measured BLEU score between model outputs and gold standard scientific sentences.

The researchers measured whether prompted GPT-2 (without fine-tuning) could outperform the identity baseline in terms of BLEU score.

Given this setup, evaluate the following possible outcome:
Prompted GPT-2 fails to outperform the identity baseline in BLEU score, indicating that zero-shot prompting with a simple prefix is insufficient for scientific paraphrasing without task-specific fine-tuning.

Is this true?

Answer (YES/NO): YES